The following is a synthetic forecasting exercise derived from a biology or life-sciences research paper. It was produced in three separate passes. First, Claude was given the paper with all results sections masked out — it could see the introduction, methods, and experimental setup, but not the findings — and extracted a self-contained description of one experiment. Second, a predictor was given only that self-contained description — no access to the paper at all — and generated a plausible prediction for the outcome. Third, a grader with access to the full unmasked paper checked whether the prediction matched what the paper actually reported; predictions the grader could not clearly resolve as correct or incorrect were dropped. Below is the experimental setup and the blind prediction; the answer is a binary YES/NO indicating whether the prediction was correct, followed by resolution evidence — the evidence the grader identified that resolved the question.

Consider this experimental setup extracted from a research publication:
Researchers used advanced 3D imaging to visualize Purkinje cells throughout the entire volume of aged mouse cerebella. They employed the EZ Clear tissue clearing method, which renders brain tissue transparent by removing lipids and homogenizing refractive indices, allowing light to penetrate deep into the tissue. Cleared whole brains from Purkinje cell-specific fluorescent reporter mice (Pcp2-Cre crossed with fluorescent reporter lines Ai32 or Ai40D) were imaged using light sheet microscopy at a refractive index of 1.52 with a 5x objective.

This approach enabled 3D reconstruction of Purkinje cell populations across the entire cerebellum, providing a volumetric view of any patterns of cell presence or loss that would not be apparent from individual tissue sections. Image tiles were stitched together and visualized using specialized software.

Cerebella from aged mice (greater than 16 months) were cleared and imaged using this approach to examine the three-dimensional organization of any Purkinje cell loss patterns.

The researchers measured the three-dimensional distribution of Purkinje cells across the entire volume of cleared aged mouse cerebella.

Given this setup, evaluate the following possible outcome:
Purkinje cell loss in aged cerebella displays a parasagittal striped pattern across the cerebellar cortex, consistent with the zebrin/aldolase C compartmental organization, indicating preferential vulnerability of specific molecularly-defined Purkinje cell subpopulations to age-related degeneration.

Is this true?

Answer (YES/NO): NO